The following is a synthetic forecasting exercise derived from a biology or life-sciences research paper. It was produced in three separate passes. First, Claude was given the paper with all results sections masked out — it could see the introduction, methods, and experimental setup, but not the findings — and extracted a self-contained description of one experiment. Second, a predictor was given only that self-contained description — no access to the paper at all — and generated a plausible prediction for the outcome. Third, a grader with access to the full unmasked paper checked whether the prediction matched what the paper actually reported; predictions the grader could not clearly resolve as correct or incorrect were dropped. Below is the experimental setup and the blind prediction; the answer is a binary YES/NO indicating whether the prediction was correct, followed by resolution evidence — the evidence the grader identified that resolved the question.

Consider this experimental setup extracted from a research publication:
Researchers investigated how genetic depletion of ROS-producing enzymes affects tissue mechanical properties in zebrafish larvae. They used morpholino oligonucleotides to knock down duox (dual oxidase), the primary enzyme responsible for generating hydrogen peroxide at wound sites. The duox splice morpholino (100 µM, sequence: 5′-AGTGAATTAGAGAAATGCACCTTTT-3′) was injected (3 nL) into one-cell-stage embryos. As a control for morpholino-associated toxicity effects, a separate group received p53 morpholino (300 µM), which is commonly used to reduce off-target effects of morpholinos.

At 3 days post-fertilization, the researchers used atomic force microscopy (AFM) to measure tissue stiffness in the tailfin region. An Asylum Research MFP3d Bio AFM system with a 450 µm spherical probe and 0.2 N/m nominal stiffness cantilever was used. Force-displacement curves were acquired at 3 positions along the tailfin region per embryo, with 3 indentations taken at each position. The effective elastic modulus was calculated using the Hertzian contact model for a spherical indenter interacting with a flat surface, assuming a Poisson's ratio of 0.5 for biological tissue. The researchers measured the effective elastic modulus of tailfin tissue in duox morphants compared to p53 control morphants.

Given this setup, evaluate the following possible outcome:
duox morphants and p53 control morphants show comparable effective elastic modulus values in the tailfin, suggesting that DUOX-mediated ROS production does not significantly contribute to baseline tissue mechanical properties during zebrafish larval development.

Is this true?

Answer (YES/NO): NO